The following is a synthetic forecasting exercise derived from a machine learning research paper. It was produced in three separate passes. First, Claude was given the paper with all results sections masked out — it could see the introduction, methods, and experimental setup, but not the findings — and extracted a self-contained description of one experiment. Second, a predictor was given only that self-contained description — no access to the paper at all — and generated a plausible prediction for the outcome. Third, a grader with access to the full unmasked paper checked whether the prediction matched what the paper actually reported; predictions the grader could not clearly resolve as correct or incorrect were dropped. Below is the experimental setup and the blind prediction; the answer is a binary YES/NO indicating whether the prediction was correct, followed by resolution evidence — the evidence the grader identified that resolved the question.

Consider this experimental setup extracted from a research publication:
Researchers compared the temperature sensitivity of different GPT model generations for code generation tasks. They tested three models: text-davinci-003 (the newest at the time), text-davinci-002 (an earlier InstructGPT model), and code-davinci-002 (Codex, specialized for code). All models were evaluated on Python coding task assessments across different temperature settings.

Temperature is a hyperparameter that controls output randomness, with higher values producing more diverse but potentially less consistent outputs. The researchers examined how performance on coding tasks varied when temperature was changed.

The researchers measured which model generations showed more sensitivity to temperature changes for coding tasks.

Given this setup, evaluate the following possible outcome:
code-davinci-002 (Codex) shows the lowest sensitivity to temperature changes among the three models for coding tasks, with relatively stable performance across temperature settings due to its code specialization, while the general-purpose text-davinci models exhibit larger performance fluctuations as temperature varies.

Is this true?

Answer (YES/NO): NO